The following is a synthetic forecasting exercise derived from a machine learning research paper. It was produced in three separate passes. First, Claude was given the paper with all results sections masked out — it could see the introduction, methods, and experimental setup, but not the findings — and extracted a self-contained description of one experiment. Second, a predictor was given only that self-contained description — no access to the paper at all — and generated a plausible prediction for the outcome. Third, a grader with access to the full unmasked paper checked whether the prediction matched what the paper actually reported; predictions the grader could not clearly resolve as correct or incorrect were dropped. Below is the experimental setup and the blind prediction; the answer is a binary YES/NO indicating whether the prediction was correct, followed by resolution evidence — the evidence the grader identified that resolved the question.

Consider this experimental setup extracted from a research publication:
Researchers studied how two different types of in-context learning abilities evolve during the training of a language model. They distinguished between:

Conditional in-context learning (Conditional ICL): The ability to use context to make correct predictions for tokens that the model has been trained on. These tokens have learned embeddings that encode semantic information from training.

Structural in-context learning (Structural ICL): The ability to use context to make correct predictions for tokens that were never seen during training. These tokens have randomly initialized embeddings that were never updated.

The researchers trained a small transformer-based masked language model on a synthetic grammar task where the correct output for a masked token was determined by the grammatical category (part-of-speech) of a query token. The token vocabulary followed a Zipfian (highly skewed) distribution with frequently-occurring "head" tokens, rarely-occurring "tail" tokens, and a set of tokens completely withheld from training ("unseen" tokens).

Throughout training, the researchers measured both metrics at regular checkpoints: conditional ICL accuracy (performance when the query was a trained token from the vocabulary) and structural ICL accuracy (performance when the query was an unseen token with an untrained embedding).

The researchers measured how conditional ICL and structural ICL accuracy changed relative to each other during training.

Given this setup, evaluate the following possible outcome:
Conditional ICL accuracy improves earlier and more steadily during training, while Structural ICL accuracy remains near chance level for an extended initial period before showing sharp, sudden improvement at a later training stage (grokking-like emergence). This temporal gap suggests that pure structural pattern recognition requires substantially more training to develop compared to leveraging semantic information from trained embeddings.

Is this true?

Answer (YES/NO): NO